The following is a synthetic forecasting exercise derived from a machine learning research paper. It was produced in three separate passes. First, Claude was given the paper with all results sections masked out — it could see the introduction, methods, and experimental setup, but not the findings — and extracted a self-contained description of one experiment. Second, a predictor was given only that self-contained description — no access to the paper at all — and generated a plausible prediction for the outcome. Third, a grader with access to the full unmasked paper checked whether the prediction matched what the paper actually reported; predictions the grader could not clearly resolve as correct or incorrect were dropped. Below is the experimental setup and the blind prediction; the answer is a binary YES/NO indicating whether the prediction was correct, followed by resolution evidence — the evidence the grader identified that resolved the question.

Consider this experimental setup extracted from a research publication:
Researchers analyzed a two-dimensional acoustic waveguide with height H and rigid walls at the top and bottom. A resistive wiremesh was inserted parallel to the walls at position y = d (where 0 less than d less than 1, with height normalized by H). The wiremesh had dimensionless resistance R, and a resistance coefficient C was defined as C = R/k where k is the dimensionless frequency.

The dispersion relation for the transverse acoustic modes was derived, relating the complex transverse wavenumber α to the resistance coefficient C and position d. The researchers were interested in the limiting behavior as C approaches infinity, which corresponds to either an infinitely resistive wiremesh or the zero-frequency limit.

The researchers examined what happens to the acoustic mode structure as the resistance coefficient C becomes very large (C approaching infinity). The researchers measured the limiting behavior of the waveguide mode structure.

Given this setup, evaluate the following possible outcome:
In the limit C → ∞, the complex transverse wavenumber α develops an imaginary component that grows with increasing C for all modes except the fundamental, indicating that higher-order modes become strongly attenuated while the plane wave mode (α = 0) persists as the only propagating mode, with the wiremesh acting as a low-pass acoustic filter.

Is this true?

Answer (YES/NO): NO